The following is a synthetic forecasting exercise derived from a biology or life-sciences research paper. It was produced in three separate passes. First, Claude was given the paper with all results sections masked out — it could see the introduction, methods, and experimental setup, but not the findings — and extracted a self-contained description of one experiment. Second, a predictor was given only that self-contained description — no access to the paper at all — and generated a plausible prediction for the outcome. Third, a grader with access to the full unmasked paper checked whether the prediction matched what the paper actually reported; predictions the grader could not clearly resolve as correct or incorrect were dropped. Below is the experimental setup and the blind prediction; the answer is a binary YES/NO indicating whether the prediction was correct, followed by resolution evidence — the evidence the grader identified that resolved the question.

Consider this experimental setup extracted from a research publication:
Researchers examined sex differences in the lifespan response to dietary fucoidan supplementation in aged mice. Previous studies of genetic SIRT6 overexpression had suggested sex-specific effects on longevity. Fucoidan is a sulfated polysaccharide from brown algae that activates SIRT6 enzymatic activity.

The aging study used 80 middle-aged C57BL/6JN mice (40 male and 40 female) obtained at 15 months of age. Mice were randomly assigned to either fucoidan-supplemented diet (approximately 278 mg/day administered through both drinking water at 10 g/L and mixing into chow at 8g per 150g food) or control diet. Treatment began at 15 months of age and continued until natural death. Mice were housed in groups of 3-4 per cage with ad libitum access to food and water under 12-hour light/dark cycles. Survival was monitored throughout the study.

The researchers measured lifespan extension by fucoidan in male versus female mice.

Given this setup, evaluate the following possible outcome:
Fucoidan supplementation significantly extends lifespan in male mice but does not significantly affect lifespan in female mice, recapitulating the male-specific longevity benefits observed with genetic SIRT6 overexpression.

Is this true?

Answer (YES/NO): YES